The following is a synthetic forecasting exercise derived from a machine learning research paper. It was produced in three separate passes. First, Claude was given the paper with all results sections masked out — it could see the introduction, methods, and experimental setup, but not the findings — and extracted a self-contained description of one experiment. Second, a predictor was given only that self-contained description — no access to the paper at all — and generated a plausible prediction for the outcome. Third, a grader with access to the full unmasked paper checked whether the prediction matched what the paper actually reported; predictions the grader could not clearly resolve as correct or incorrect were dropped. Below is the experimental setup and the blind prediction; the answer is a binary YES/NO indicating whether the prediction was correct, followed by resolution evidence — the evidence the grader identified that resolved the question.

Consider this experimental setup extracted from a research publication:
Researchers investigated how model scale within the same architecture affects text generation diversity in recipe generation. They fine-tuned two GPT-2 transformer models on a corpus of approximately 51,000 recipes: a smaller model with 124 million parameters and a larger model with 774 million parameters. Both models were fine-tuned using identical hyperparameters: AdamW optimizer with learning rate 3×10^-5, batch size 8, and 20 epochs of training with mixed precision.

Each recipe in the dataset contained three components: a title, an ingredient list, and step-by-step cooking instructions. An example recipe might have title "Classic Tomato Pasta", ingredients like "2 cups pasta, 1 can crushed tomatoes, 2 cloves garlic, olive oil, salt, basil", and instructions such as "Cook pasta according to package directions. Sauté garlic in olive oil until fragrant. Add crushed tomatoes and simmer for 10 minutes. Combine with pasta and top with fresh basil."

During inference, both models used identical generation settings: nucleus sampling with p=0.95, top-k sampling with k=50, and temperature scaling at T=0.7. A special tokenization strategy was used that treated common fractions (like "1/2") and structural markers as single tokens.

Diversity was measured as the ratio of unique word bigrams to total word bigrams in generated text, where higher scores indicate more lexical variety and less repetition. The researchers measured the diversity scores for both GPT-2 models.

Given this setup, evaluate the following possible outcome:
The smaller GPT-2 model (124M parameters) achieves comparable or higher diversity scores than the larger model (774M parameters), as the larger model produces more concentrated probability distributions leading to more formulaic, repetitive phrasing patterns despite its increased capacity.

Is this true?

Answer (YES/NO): NO